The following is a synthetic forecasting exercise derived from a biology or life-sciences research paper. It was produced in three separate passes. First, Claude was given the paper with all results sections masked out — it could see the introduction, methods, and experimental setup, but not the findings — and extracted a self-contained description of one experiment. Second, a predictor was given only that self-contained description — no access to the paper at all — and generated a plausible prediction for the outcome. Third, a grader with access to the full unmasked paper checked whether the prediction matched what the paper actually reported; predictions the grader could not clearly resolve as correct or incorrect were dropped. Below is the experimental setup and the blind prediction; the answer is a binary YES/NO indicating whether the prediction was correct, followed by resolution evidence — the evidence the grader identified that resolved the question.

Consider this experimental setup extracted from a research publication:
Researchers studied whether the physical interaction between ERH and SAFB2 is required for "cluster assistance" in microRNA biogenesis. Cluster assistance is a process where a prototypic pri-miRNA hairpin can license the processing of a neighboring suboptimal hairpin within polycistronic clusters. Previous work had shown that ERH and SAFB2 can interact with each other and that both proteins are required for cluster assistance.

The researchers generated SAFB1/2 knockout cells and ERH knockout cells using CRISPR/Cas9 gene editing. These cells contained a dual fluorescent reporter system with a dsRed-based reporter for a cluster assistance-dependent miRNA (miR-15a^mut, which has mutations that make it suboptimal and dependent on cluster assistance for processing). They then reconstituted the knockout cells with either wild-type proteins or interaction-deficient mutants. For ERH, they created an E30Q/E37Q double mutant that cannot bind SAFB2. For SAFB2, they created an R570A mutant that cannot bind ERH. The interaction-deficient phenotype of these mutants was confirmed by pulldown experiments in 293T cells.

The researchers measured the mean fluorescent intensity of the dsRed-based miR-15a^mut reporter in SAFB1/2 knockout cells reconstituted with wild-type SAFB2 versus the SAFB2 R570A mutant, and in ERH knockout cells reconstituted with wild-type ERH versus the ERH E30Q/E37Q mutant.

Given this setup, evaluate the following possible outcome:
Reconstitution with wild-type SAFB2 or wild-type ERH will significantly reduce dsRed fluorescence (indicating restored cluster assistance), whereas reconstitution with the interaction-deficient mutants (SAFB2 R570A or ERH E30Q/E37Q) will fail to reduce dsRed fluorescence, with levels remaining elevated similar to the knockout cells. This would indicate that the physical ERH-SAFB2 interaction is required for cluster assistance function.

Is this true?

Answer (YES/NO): NO